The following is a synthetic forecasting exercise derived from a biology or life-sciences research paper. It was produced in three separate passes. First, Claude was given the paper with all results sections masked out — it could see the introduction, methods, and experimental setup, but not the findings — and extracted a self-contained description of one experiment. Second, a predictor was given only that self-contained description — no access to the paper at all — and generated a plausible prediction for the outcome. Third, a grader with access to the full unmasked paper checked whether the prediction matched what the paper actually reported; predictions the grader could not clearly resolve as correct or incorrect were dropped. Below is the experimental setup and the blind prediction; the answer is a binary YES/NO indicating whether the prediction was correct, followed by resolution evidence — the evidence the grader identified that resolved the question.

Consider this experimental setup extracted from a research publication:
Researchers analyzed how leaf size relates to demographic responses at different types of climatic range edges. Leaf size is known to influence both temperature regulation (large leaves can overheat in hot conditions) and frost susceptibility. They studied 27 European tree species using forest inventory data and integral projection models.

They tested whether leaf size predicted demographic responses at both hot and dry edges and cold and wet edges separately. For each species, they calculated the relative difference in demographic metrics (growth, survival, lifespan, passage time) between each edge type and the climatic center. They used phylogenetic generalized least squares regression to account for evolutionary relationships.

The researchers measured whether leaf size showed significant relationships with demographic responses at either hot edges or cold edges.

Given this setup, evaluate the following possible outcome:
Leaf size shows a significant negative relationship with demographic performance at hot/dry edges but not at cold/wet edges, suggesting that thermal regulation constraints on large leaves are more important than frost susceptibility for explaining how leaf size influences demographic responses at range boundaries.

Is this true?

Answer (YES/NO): NO